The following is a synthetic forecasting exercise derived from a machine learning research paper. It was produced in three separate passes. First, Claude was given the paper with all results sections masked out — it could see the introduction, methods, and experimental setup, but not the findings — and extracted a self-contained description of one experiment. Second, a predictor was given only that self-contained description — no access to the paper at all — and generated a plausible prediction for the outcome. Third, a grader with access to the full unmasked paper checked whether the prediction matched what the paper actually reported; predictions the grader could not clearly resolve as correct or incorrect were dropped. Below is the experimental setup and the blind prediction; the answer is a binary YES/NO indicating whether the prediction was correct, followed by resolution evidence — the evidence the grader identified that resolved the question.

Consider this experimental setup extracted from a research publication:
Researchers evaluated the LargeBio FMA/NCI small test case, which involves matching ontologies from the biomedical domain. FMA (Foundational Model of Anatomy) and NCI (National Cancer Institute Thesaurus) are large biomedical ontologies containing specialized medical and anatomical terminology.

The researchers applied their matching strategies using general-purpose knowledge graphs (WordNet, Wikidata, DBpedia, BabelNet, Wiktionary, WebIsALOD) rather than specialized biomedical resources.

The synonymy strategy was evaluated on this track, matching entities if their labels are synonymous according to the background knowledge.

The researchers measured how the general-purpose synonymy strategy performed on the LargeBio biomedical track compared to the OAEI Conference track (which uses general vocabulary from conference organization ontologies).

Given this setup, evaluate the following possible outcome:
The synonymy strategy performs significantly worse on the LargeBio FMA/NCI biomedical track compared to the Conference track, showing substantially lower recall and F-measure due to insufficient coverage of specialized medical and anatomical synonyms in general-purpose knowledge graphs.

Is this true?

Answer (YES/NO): NO